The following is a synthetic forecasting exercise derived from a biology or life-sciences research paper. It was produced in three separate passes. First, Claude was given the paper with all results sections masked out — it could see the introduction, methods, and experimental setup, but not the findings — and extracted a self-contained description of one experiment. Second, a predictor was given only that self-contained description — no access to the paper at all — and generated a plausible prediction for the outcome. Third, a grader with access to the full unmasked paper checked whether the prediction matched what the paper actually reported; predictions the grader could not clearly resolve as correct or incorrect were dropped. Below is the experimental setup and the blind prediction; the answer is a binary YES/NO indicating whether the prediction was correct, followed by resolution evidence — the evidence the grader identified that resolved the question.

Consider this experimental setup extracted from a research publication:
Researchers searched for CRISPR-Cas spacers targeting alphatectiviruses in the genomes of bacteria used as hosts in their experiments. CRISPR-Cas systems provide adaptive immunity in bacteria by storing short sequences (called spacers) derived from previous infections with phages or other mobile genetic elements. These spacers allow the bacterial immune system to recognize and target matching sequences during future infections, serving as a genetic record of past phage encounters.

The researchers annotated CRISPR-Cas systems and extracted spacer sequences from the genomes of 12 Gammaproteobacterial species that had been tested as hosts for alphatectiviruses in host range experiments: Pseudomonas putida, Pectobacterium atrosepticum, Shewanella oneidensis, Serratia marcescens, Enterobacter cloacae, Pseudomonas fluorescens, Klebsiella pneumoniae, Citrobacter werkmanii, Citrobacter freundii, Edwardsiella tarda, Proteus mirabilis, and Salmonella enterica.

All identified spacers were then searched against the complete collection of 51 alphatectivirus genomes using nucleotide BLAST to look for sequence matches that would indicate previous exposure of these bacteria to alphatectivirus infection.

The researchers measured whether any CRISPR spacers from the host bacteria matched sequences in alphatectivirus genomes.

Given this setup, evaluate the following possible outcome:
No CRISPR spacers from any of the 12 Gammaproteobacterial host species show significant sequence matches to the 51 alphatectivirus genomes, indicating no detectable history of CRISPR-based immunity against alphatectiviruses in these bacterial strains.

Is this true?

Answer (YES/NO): YES